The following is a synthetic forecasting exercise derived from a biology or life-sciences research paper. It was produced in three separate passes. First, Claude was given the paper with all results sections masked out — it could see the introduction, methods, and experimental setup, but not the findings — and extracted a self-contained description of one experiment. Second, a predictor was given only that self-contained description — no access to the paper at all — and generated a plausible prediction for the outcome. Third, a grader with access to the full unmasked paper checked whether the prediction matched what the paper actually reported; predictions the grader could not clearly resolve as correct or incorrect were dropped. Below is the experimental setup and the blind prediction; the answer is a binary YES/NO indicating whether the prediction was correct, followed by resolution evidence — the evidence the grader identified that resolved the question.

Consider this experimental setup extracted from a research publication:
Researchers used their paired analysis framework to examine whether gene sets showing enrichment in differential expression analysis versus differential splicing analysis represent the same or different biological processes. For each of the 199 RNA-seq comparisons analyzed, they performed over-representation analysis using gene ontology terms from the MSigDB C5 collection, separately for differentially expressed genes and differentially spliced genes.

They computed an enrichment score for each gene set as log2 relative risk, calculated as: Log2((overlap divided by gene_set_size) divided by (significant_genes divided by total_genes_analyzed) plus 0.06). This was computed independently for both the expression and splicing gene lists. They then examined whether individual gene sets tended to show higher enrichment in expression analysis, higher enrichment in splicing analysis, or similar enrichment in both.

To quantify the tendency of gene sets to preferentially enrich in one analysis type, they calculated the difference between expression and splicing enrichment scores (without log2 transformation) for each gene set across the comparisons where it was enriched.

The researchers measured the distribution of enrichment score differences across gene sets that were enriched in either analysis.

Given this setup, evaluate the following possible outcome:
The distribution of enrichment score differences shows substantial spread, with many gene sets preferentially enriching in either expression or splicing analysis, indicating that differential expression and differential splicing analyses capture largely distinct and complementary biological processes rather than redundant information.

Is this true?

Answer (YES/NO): YES